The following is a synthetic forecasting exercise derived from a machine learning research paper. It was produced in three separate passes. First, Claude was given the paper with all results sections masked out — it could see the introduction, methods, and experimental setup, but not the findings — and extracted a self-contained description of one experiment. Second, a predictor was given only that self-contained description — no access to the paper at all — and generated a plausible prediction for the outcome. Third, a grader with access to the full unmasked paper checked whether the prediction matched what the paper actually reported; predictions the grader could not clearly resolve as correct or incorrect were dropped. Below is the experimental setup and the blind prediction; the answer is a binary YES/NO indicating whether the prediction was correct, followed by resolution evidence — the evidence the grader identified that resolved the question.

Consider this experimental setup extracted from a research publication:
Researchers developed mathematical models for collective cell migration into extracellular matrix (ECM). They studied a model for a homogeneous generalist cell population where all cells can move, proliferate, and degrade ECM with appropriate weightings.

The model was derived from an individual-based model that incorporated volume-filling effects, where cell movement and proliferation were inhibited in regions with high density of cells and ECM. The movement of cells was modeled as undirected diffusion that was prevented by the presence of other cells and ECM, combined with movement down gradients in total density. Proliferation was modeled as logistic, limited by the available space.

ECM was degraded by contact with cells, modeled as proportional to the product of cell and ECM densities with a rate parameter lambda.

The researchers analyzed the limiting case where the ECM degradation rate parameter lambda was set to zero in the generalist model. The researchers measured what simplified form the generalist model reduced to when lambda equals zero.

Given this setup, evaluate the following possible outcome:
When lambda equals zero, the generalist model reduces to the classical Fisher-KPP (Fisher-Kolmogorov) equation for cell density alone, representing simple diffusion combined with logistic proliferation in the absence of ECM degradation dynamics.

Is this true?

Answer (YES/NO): YES